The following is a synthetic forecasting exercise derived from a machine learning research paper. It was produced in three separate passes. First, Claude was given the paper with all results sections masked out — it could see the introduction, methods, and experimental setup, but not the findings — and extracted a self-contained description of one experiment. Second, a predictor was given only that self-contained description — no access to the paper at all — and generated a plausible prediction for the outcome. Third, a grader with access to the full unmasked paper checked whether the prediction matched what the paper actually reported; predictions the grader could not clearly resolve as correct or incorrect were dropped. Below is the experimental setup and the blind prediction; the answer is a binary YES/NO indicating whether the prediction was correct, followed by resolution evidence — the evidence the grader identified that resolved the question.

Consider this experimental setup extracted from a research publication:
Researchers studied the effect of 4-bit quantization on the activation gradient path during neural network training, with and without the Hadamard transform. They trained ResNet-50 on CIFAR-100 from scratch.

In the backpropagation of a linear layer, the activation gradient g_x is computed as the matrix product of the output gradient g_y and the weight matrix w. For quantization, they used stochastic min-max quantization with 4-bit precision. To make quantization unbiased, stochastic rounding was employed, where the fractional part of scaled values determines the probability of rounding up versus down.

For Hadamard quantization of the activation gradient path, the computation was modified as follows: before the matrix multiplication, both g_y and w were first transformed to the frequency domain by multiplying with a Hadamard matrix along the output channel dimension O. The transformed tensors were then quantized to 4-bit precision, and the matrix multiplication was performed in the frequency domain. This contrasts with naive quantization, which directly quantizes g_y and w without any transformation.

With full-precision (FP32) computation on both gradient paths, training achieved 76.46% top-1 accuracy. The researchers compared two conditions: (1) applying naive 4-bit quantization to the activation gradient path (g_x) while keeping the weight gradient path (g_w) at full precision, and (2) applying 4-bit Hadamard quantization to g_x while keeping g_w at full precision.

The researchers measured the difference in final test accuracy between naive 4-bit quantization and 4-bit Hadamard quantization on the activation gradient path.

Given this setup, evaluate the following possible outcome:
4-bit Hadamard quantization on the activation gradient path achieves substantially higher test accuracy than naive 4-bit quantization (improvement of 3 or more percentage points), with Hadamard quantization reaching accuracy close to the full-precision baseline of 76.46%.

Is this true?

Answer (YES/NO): NO